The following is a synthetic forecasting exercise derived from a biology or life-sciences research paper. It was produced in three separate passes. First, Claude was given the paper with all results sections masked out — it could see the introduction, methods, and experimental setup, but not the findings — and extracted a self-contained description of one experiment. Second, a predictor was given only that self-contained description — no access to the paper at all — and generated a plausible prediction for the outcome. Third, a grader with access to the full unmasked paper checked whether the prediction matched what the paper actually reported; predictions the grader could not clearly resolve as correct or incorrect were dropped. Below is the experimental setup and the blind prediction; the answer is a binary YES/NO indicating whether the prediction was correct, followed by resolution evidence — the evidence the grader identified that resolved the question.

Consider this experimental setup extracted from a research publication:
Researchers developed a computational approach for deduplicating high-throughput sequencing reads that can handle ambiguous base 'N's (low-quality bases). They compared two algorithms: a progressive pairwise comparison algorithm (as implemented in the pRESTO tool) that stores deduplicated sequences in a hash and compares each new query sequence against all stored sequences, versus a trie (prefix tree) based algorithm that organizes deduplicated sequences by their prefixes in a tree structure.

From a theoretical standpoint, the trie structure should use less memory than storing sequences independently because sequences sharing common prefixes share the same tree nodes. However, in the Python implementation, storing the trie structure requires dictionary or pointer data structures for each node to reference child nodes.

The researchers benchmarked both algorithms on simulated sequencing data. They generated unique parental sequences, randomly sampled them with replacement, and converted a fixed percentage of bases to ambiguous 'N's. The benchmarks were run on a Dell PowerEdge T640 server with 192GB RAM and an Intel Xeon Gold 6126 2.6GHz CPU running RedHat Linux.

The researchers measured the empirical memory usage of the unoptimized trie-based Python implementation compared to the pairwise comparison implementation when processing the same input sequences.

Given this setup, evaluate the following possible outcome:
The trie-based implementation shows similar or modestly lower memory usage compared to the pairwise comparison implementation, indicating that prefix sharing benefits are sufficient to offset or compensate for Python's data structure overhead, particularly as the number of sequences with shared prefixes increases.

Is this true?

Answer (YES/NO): NO